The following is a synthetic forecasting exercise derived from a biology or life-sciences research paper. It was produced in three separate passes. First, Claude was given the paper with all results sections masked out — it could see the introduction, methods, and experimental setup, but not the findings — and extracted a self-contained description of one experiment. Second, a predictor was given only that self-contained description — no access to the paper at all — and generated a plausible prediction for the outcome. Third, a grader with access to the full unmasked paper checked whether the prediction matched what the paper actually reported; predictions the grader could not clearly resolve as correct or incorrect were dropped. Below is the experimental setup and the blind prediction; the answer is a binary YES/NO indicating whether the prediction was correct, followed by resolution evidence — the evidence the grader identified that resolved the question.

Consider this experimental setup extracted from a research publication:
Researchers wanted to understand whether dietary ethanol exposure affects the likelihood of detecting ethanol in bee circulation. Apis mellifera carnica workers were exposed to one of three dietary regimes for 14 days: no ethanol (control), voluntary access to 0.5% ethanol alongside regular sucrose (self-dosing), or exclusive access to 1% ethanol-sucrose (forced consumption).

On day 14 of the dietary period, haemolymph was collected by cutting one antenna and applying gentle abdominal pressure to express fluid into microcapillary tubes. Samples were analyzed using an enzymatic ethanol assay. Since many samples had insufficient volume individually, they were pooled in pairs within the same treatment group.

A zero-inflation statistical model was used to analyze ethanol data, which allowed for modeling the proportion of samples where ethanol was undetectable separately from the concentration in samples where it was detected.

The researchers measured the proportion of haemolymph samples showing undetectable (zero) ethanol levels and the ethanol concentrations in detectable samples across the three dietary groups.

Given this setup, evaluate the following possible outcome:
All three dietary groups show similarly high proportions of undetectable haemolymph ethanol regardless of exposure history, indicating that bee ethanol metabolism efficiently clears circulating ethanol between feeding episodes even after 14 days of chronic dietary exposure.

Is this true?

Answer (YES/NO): NO